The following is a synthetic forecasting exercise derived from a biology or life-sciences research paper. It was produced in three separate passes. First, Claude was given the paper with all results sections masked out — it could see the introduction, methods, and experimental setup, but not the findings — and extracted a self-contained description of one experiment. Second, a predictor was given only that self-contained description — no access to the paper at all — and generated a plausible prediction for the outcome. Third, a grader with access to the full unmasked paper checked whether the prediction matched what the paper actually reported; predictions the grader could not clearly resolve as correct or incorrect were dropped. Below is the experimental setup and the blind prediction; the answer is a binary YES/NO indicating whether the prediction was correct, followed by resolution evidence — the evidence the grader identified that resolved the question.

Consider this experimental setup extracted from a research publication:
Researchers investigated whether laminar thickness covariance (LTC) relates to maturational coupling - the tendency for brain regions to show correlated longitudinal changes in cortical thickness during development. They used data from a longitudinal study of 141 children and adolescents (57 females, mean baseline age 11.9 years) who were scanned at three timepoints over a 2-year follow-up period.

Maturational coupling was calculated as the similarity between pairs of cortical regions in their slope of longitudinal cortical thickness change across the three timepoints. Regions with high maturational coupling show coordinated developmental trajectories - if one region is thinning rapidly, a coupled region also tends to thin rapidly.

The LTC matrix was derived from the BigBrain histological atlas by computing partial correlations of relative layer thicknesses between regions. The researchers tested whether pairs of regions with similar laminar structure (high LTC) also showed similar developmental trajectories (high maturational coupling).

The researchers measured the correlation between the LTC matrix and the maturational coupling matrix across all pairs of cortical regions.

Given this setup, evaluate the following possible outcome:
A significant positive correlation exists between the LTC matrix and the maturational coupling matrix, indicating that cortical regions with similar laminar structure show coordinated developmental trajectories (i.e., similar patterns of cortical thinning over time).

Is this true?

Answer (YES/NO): YES